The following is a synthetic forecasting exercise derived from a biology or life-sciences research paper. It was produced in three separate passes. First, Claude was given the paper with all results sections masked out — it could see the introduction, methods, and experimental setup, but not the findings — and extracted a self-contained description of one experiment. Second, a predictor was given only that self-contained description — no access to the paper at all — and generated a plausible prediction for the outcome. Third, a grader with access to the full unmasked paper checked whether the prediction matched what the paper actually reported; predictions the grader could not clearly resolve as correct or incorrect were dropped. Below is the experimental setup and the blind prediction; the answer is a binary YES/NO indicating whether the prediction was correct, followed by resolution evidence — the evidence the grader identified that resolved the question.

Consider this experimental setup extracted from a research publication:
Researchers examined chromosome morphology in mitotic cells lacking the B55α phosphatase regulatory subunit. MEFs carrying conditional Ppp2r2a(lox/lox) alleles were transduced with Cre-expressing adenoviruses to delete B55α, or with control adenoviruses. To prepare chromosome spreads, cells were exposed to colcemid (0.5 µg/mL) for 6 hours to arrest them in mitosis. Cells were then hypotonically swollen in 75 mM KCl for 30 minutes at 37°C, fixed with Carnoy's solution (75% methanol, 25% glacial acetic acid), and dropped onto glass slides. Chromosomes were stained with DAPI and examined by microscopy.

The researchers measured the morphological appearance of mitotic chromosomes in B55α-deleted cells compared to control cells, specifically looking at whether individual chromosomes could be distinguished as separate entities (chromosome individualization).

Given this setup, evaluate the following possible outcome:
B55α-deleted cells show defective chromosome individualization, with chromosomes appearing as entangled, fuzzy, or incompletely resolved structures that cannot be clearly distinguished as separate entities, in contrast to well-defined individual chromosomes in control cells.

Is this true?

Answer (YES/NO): NO